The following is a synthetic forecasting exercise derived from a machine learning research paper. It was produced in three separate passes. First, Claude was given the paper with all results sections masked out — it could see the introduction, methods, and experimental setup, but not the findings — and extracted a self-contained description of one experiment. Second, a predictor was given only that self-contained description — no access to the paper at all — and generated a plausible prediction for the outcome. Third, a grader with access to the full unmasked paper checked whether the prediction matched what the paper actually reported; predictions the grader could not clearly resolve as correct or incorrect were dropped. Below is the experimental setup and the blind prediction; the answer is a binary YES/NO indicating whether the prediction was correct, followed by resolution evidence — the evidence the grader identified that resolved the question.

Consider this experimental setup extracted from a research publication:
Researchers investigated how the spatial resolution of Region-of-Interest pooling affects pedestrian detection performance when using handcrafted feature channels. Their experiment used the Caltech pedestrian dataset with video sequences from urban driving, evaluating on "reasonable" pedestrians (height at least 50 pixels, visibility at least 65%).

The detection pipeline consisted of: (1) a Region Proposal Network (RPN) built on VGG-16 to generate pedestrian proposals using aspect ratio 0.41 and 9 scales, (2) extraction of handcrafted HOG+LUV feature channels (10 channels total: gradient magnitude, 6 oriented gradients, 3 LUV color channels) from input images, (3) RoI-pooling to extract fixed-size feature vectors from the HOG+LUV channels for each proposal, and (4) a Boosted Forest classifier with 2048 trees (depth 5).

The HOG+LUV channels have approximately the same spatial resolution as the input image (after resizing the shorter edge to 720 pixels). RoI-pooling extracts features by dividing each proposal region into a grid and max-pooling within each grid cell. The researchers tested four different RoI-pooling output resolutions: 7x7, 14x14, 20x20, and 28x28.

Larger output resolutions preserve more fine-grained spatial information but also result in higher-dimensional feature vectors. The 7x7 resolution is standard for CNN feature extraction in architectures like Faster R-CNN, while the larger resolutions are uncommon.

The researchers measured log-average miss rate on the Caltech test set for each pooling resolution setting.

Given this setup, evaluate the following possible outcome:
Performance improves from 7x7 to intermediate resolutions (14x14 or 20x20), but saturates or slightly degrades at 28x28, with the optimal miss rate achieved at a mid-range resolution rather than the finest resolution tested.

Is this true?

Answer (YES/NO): YES